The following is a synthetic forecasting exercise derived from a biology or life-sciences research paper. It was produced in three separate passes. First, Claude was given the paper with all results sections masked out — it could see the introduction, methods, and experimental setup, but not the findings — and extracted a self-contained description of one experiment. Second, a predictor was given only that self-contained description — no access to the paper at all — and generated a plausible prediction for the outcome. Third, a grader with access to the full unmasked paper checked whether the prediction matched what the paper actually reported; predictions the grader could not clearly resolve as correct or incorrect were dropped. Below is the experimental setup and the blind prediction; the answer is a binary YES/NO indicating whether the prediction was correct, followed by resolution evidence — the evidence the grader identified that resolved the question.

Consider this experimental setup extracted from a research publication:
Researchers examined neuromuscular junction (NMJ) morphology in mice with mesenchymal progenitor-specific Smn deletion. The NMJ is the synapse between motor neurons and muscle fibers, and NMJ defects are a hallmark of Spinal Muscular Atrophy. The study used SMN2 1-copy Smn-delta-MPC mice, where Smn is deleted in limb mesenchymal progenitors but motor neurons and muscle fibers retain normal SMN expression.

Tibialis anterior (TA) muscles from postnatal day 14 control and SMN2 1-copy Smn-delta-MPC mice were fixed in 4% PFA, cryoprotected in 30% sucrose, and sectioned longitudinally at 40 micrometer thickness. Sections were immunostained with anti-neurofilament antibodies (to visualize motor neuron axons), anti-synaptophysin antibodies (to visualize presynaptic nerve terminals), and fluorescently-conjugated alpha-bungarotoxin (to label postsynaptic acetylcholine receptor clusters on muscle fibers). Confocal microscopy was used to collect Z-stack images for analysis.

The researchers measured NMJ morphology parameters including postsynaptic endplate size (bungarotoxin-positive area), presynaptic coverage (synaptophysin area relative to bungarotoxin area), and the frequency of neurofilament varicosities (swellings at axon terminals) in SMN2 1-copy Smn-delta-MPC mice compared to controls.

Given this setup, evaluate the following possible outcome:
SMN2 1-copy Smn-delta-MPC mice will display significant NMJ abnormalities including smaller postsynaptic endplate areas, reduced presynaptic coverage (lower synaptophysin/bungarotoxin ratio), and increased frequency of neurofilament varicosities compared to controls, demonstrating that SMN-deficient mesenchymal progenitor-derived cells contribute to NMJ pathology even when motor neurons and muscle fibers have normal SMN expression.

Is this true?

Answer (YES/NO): NO